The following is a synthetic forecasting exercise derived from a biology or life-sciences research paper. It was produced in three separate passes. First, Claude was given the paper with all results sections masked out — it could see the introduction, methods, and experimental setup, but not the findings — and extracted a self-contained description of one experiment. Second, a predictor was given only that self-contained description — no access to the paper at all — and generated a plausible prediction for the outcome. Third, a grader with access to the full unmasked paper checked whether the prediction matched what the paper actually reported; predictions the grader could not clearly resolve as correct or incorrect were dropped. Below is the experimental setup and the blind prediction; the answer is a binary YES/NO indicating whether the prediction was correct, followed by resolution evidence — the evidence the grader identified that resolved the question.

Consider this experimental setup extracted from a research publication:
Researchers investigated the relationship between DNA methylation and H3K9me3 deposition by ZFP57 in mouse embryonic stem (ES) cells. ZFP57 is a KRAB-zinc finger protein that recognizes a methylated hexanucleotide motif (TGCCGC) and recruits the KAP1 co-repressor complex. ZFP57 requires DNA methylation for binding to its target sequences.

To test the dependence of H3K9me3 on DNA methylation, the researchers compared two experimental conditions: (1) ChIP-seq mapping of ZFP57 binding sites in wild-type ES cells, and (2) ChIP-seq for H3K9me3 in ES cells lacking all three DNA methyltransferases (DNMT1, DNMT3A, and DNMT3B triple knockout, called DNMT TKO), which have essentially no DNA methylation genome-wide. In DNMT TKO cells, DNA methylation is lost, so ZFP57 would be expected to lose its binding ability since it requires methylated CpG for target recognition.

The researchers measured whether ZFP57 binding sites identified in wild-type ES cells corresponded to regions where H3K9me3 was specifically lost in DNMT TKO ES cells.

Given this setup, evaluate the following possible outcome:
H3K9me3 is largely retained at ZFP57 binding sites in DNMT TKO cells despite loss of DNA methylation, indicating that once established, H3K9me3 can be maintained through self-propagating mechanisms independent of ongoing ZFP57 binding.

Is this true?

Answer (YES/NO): NO